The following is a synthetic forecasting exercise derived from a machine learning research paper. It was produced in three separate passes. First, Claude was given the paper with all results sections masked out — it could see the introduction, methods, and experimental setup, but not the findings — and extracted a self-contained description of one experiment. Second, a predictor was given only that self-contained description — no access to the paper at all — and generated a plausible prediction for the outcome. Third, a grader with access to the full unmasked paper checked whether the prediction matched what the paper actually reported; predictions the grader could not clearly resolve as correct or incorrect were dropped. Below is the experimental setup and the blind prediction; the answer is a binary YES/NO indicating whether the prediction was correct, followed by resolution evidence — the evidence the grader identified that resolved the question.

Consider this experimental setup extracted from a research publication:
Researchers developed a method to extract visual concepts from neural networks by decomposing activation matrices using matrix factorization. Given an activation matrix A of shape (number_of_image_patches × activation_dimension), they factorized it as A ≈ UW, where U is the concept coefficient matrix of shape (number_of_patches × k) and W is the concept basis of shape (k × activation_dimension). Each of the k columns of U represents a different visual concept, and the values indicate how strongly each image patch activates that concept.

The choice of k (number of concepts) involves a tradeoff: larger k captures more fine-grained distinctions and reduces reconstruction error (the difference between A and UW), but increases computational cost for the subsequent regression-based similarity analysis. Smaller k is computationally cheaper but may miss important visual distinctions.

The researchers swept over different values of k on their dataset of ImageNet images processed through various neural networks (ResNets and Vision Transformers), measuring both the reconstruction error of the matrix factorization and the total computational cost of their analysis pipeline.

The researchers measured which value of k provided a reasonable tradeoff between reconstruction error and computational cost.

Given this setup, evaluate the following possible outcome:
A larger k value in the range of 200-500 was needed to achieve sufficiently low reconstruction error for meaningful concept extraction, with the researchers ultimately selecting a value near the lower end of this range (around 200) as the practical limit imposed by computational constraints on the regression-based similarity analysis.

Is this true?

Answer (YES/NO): NO